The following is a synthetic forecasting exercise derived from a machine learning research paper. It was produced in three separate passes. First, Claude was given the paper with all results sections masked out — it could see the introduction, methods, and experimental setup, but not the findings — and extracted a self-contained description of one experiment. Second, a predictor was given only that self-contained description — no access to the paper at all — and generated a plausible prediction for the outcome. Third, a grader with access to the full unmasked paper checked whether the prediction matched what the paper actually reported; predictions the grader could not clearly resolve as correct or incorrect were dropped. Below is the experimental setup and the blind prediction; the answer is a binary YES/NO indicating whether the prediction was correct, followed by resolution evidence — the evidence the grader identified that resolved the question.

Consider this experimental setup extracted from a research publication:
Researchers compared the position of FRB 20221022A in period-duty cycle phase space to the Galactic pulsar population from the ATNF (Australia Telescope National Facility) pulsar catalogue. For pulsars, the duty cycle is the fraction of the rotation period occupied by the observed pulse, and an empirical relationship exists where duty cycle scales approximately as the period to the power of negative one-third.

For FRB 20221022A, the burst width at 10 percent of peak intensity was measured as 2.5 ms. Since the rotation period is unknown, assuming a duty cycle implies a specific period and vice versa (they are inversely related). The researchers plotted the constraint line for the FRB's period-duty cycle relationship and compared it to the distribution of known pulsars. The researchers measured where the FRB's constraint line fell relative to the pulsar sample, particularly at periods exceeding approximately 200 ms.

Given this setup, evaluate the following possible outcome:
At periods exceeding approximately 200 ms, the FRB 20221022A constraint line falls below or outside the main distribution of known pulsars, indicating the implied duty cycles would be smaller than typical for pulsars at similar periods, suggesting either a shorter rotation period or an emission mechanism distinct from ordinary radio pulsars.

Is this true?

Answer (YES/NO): YES